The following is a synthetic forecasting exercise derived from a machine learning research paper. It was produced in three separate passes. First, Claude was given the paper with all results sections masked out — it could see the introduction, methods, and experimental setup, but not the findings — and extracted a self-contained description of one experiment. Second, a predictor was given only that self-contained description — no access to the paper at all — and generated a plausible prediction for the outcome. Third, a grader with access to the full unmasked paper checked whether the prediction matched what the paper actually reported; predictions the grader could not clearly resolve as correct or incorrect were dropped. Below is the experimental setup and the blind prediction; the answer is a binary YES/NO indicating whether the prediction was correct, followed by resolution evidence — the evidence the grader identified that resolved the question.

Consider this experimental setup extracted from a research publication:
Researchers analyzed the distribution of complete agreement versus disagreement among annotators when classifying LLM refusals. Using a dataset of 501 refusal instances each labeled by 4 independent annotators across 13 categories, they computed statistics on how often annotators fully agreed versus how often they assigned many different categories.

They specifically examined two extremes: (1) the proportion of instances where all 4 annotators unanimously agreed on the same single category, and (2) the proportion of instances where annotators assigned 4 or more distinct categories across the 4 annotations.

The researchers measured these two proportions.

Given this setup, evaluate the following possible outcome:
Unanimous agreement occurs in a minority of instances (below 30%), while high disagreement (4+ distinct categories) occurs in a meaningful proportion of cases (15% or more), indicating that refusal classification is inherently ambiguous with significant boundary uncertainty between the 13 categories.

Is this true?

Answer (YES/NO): NO